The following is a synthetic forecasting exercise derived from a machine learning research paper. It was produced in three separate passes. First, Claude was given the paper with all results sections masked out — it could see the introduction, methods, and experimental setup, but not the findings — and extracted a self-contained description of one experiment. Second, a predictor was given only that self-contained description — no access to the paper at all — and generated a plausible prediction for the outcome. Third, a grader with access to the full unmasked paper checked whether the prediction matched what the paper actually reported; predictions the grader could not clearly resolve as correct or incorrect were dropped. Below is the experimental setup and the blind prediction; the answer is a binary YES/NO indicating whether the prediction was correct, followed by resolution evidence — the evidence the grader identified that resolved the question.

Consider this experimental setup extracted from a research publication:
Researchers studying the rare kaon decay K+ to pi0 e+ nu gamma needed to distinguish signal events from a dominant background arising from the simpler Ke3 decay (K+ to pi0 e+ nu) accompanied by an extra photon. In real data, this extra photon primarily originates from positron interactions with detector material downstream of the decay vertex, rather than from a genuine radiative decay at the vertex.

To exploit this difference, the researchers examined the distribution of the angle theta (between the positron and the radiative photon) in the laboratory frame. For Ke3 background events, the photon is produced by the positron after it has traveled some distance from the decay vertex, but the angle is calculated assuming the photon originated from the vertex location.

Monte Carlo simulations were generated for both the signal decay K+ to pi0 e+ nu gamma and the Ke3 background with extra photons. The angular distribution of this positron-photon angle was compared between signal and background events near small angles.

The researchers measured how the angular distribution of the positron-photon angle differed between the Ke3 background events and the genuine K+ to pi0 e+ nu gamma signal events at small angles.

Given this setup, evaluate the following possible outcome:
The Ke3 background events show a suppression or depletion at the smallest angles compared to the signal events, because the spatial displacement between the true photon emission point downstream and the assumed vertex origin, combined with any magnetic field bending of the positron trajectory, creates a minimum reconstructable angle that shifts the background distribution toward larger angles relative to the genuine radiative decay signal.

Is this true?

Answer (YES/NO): NO